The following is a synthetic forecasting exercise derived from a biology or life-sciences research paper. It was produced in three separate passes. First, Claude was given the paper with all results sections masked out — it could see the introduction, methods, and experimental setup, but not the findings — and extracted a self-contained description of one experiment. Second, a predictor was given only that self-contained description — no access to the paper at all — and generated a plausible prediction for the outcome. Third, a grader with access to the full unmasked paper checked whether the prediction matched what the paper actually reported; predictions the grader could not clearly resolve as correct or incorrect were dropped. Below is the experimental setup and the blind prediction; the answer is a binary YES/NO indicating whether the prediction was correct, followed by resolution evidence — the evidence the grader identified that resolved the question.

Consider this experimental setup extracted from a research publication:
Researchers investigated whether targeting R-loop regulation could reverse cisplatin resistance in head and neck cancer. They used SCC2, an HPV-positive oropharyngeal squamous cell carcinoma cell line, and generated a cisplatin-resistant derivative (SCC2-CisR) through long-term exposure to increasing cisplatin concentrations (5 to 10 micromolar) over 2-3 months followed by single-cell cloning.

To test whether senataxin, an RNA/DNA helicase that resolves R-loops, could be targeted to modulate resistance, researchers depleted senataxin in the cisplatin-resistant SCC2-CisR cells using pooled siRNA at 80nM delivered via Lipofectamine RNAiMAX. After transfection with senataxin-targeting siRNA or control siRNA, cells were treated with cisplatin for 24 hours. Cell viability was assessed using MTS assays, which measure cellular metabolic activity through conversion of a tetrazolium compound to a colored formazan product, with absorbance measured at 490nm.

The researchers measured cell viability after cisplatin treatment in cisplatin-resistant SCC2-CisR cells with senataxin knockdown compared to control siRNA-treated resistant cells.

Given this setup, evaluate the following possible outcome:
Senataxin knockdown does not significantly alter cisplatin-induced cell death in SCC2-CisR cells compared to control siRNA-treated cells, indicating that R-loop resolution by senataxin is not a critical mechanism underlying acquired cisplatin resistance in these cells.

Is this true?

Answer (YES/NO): NO